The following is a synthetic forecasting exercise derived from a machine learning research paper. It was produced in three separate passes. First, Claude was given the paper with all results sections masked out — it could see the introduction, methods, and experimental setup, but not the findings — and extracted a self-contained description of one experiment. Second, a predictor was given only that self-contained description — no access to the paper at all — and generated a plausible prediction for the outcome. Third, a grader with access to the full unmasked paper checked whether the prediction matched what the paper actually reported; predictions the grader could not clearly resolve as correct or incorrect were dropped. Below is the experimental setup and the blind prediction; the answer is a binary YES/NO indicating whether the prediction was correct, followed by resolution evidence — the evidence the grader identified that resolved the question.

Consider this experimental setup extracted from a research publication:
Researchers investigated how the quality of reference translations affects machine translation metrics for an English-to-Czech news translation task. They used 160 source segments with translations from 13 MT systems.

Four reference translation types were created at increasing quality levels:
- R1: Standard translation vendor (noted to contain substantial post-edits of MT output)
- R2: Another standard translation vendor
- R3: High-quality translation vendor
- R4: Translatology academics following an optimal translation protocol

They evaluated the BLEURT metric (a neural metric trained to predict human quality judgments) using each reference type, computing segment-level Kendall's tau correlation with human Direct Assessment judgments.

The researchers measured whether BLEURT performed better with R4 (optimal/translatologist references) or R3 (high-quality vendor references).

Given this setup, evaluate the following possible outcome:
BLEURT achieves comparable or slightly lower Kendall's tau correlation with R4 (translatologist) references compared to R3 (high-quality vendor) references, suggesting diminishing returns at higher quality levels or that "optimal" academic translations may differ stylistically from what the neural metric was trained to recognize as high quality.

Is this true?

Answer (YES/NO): YES